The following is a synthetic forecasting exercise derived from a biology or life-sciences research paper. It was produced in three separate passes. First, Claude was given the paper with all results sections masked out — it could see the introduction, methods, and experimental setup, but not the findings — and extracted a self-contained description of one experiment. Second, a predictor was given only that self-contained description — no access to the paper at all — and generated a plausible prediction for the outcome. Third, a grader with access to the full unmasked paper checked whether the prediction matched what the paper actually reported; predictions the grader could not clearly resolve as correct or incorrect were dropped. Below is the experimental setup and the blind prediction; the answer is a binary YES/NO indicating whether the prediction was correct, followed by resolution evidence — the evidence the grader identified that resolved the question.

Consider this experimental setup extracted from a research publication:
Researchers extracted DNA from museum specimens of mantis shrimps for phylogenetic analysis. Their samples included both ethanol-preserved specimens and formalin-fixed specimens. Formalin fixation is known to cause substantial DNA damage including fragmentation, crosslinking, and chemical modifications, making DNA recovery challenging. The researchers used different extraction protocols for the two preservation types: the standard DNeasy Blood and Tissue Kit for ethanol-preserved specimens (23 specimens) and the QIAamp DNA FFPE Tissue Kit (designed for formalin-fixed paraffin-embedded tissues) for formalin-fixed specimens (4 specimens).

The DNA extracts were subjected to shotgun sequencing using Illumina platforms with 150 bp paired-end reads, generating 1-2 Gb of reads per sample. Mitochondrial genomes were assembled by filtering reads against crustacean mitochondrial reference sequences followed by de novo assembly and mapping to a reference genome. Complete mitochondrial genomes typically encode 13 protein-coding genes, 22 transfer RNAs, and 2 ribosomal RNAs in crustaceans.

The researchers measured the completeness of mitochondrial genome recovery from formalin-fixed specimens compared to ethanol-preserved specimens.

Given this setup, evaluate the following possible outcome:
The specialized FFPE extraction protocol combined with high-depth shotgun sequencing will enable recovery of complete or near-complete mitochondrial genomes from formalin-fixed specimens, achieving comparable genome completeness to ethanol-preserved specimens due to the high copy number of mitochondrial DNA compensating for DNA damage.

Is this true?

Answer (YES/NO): NO